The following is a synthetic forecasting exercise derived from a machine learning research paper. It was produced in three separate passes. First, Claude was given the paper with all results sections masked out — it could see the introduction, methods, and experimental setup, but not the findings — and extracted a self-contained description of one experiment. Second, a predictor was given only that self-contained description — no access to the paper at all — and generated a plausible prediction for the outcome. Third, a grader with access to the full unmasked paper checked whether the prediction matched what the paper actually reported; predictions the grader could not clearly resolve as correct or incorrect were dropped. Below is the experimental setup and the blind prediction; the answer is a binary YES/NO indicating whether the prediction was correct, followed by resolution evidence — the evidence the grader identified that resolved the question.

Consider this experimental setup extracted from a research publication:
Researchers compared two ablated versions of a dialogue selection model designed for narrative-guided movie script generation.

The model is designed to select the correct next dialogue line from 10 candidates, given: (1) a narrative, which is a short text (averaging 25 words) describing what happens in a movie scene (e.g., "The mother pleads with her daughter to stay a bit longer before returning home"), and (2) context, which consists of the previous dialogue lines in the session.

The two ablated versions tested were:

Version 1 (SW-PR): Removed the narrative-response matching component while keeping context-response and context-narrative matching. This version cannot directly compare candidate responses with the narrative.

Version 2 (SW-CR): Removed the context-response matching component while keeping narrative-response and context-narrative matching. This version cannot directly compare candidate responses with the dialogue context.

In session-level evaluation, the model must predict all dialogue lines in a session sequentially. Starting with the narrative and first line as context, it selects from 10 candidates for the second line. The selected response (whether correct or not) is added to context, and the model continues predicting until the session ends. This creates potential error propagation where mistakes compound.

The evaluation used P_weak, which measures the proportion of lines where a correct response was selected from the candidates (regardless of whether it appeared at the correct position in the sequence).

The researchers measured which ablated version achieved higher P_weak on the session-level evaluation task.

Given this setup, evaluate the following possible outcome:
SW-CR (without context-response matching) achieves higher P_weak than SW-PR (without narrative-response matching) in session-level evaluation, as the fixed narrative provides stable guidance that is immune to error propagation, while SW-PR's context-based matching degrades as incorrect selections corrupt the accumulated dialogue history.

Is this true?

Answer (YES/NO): YES